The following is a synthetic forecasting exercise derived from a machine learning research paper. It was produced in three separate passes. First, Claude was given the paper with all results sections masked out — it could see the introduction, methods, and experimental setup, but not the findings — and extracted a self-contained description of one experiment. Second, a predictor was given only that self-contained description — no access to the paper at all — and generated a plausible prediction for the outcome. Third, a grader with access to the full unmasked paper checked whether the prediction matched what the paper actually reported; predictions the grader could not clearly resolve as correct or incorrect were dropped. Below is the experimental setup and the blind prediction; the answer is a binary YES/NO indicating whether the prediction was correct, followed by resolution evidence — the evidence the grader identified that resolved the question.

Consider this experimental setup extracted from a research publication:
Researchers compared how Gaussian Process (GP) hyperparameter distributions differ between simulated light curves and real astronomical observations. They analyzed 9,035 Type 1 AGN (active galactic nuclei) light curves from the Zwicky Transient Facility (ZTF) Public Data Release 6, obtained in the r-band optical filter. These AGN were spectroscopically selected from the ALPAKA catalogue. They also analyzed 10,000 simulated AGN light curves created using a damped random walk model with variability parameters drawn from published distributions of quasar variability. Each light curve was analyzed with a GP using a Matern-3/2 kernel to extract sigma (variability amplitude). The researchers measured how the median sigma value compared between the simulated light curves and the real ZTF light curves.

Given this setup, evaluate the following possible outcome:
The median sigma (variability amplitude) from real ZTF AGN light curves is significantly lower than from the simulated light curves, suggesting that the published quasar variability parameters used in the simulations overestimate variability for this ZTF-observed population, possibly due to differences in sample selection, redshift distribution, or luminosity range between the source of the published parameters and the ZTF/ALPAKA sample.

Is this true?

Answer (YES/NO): YES